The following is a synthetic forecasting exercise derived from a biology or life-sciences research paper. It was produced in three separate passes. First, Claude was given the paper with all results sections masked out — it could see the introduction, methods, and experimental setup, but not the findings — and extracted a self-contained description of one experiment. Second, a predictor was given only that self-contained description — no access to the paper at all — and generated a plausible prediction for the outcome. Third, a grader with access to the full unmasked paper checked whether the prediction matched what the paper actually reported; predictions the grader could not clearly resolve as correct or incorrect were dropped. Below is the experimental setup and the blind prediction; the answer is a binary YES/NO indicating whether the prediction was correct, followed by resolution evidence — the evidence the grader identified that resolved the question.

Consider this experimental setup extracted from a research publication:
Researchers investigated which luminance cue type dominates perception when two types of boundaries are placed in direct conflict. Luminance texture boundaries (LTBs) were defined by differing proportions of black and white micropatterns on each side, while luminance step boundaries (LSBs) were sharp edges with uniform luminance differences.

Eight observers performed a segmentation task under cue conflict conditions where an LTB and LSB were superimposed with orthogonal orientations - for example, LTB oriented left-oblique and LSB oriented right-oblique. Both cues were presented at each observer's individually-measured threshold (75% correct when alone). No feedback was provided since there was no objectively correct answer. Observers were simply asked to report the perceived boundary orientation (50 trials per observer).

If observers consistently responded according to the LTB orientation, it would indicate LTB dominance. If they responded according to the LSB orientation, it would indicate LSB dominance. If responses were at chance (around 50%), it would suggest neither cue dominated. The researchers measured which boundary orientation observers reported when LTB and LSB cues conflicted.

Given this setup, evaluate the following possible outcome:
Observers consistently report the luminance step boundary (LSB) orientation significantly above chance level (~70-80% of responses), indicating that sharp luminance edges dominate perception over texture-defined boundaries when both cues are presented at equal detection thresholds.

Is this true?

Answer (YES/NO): NO